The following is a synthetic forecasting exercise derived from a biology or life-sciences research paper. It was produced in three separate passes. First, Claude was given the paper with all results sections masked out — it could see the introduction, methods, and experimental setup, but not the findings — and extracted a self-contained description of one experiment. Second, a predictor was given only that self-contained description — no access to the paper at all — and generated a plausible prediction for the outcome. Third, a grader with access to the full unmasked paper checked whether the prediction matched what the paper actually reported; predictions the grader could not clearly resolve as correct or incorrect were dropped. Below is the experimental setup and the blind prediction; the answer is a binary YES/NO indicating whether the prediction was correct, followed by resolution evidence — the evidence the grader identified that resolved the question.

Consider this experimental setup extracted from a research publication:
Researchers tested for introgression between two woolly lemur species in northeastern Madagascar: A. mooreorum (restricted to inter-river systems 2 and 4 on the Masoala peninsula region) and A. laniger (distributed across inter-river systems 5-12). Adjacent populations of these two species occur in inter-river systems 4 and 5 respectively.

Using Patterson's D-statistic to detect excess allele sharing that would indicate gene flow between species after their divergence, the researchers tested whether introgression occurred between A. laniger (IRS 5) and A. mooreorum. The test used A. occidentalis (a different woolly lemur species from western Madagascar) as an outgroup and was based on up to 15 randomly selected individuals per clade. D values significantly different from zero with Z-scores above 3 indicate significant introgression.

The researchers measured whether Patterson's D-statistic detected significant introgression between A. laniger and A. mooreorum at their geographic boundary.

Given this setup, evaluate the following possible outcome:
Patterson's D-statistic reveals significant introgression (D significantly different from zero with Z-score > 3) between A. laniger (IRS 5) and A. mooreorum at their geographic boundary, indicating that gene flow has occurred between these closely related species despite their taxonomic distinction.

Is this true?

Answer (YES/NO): YES